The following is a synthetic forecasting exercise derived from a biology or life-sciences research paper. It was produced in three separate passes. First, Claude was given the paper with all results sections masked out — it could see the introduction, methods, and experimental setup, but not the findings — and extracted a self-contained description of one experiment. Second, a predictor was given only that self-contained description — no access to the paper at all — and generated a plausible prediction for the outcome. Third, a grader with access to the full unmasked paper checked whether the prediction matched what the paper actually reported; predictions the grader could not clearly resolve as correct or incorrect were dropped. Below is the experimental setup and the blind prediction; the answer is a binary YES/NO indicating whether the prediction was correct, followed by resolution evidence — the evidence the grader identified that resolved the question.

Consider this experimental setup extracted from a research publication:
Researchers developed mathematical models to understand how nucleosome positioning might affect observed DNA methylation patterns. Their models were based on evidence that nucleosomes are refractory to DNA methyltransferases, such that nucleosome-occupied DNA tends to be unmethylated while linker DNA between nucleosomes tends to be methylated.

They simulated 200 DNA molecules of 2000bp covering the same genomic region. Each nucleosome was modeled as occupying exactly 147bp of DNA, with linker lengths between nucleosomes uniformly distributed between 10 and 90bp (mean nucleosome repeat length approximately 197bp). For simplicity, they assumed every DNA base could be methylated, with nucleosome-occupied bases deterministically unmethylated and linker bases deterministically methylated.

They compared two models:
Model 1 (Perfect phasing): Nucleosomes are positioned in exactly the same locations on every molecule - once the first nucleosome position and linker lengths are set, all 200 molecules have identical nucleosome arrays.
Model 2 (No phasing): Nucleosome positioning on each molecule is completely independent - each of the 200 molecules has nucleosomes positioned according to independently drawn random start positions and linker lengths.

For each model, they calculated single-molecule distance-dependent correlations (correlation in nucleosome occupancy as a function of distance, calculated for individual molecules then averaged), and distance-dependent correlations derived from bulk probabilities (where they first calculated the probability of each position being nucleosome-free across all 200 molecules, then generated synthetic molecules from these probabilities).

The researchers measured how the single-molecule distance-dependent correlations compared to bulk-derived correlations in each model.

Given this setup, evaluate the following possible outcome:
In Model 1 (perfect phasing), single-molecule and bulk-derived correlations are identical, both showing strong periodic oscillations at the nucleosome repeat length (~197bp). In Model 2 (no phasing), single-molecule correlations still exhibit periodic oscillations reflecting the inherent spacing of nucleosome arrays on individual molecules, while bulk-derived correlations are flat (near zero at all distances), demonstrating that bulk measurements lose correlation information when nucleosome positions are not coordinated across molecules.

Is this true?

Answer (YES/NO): NO